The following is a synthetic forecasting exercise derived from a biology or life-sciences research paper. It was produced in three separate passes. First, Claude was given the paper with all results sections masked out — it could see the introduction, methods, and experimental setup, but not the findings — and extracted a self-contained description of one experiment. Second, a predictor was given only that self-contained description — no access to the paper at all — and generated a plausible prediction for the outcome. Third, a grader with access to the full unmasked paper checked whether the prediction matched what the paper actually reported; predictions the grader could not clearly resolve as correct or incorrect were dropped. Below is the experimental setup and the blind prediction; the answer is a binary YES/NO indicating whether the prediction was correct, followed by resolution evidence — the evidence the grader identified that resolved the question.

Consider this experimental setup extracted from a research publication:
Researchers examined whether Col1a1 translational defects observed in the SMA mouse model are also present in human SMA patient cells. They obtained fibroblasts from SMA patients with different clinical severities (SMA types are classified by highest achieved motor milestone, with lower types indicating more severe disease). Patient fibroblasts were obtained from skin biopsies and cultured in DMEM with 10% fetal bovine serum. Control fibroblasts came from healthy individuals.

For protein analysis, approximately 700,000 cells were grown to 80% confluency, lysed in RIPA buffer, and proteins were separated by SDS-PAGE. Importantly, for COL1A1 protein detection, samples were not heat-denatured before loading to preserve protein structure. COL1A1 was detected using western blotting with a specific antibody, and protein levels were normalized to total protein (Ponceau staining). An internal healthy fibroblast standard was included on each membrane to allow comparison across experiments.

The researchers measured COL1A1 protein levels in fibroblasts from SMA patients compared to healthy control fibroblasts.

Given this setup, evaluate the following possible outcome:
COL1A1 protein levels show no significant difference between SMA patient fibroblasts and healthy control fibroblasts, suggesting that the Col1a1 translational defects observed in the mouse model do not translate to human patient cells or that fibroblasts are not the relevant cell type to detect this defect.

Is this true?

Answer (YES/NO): NO